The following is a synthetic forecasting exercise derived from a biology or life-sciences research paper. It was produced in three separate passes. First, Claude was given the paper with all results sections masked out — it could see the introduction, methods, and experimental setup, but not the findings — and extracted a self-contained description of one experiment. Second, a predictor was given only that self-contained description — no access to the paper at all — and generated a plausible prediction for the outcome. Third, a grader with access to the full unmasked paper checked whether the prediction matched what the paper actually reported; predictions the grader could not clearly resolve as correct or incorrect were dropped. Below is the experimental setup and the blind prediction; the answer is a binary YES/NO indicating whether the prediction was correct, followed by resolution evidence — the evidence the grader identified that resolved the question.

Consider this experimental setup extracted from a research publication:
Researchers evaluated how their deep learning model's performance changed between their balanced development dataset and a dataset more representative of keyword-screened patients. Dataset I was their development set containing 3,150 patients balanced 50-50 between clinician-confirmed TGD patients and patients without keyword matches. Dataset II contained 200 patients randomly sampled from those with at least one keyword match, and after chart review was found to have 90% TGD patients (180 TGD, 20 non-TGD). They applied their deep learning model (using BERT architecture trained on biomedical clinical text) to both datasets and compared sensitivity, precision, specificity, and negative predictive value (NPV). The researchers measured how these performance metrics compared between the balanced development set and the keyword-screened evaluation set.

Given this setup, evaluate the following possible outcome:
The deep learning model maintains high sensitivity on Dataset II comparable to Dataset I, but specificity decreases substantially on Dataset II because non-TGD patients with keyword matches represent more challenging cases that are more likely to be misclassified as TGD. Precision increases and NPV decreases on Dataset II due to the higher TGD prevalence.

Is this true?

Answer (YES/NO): NO